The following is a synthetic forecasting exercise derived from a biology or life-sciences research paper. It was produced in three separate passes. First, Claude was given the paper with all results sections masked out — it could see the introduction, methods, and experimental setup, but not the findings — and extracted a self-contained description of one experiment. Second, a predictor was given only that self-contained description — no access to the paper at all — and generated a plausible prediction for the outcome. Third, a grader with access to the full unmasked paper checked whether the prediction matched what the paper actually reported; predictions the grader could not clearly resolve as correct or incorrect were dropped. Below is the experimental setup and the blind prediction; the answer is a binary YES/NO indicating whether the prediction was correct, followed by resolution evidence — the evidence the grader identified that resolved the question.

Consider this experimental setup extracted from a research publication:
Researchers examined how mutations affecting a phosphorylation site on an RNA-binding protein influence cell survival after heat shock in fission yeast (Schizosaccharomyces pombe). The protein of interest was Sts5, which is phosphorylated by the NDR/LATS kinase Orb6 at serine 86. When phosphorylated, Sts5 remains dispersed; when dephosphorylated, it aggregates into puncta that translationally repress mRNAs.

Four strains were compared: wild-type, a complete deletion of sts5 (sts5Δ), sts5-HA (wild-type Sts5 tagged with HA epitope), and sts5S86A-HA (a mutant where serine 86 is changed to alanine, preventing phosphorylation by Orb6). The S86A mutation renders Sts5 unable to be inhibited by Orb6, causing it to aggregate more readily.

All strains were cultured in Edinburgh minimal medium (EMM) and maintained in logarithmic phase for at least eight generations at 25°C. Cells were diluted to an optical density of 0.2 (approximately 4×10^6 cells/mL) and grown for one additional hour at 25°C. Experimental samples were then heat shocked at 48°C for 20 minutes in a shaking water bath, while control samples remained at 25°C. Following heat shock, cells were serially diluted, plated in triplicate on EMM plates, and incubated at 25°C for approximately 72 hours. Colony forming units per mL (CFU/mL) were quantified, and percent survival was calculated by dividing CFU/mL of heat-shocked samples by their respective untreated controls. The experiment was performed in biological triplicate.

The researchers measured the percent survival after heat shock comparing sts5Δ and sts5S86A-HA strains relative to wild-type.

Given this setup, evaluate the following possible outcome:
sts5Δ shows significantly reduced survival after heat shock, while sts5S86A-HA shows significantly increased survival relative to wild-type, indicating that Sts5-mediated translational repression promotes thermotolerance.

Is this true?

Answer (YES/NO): YES